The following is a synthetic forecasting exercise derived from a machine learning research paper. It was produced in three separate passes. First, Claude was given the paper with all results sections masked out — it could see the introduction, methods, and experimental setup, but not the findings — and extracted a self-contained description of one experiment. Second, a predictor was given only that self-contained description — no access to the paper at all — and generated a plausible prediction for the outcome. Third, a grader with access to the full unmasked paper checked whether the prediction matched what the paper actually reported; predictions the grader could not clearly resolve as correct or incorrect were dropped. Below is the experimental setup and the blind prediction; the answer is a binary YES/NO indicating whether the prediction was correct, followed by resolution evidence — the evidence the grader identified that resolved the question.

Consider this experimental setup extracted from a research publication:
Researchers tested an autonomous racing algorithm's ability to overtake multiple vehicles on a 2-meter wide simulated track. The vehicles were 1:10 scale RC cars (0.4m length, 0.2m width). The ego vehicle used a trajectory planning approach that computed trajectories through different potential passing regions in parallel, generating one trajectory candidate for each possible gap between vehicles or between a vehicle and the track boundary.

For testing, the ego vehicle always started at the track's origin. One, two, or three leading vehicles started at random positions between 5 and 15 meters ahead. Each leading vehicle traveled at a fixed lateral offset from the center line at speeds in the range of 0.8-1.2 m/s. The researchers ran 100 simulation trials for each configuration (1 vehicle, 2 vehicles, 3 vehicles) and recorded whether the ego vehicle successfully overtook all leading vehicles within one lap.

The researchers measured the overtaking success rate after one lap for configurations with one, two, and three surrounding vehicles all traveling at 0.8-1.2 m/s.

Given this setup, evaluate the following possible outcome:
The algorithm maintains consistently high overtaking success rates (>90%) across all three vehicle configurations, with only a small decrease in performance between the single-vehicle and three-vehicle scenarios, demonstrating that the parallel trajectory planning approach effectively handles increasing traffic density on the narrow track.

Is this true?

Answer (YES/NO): NO